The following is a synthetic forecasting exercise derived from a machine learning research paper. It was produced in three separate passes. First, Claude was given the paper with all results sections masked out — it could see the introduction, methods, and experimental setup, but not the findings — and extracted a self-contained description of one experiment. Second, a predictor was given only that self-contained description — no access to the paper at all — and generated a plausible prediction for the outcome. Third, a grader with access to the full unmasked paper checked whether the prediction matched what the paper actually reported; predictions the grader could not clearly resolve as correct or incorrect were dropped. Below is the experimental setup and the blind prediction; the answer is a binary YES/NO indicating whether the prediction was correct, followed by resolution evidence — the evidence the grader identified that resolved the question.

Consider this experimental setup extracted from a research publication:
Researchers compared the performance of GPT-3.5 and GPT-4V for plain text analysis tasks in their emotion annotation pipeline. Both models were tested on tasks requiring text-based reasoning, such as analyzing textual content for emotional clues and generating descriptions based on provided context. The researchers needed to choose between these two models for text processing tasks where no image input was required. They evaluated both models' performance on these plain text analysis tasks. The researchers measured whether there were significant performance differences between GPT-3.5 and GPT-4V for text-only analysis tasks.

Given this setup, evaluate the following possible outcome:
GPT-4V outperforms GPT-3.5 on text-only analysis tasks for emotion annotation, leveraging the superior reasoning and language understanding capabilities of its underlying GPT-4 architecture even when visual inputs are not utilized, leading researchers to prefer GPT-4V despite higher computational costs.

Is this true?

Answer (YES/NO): NO